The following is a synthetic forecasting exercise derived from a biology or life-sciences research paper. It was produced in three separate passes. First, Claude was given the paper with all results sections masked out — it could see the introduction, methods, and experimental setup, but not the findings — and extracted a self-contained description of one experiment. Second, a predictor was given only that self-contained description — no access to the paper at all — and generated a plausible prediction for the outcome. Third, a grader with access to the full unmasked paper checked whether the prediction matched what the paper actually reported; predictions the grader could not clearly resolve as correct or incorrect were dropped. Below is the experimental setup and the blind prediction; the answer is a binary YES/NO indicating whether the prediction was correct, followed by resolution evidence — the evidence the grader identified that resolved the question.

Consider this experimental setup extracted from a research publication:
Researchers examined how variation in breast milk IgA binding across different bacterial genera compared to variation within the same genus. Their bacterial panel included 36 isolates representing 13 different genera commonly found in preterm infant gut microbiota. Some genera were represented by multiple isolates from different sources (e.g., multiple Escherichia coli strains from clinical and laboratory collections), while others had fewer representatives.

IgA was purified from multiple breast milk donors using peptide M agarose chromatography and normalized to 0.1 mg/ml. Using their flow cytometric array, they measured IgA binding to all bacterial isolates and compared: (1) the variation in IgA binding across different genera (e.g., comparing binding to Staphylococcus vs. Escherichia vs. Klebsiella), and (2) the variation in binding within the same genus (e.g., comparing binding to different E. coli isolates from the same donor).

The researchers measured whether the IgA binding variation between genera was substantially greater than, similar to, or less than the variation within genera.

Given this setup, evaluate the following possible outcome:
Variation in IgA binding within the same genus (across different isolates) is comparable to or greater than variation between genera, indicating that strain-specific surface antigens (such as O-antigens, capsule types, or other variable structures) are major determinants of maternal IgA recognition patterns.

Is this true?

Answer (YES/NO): YES